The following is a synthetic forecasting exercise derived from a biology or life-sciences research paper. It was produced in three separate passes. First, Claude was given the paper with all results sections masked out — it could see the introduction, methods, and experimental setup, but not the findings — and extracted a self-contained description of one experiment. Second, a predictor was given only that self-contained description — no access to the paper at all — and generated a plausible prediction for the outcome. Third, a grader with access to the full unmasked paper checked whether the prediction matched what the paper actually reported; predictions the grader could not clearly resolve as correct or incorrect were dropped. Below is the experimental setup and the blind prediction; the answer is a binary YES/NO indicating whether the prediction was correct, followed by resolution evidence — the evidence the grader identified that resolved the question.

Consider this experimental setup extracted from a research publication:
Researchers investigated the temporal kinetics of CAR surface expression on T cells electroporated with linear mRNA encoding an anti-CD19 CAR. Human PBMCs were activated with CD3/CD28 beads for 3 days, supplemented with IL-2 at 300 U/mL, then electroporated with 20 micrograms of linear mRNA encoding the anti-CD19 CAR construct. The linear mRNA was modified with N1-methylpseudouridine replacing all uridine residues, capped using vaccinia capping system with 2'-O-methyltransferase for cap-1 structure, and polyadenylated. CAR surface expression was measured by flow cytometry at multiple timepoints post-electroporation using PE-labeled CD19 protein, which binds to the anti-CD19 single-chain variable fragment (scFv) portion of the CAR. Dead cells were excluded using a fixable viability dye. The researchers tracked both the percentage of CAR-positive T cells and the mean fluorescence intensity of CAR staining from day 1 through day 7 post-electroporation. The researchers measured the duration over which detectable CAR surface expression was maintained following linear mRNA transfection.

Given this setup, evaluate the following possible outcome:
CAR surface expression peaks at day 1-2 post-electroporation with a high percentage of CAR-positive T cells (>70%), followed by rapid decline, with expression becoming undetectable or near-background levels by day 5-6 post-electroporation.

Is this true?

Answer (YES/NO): NO